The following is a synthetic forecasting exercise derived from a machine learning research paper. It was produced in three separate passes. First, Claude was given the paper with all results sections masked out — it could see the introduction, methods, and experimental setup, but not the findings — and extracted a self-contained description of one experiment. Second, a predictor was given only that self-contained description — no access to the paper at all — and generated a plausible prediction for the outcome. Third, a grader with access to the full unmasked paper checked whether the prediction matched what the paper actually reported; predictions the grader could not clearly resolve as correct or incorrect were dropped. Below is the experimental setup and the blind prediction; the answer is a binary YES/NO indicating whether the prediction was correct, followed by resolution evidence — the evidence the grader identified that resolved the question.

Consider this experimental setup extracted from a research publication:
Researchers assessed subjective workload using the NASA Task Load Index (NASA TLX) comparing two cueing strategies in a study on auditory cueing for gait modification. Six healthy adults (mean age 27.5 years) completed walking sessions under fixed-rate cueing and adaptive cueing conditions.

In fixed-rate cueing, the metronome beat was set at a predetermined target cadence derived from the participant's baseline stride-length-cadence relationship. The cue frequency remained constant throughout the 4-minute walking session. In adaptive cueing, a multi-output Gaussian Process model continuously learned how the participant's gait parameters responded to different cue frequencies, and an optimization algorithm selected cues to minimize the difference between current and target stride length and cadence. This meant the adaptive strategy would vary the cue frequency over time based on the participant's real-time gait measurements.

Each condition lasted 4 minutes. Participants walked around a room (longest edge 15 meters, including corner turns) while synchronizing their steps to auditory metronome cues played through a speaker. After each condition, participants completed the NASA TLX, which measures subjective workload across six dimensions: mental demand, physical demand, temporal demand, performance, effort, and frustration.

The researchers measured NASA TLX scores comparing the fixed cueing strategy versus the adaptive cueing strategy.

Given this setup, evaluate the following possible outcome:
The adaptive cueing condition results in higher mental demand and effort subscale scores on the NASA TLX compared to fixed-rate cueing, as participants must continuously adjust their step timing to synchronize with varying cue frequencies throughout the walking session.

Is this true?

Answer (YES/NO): NO